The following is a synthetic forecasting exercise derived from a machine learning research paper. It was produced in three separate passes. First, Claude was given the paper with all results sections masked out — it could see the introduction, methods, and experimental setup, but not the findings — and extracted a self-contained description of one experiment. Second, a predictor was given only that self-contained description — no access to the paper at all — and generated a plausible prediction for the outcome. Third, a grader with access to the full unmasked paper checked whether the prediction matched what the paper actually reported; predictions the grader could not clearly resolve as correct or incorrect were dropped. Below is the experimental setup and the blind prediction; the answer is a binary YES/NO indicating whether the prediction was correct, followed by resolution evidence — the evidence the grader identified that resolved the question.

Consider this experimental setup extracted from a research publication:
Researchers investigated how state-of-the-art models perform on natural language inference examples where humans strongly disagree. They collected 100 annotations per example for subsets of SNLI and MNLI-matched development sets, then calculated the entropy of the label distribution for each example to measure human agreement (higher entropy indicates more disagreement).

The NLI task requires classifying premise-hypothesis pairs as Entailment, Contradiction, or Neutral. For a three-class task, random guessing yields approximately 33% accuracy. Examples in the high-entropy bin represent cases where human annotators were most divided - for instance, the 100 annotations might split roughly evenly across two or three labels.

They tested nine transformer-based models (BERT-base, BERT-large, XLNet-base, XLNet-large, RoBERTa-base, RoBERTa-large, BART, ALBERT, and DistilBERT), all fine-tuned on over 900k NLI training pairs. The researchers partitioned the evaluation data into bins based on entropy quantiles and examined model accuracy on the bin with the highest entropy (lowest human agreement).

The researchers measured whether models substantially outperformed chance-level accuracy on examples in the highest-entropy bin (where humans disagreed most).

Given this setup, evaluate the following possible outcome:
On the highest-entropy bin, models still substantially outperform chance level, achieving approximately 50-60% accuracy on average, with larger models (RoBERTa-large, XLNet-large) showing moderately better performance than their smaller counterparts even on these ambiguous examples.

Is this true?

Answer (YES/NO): NO